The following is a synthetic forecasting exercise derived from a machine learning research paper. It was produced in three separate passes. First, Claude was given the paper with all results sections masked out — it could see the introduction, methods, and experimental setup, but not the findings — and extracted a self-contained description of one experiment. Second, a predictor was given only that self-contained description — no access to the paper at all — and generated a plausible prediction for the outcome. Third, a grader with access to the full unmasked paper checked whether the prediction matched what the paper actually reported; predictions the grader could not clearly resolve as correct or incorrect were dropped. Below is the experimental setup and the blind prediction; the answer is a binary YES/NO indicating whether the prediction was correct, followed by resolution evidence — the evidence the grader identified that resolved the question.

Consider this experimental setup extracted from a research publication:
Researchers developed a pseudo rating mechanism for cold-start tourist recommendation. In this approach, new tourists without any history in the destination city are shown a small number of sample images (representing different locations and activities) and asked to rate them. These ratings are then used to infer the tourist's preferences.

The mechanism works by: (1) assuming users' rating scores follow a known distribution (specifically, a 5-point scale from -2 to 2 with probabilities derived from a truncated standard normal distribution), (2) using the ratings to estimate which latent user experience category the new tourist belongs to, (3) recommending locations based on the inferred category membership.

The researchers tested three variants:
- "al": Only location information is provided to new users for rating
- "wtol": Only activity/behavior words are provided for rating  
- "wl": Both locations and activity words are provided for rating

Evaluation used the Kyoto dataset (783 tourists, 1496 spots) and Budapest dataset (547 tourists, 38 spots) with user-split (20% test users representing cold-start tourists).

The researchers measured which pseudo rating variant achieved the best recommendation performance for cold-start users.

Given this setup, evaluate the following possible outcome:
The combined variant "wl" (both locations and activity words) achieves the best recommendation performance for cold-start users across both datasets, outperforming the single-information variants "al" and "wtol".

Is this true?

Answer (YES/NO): NO